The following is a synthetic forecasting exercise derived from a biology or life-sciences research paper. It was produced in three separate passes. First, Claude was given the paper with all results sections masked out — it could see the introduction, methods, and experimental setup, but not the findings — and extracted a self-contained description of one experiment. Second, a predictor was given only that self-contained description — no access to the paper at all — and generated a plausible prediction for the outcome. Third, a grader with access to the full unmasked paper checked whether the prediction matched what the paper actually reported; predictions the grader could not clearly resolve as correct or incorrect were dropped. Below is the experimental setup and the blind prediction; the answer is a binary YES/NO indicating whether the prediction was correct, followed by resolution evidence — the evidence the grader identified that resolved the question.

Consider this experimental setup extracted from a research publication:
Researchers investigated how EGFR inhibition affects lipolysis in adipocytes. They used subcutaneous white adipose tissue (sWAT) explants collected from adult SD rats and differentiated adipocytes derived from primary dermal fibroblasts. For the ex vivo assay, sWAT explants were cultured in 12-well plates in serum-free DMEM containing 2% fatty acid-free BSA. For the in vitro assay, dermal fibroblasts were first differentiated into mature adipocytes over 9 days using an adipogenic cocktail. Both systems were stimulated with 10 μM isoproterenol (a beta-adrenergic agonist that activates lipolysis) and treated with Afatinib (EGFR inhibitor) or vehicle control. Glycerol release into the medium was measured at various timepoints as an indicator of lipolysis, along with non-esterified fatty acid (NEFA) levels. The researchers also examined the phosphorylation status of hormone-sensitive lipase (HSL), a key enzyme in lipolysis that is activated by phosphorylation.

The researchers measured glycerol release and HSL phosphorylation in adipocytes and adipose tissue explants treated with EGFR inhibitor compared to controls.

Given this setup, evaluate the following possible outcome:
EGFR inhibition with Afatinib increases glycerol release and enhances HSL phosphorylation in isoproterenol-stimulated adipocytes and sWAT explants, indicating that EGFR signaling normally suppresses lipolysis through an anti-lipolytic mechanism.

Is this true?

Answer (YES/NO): NO